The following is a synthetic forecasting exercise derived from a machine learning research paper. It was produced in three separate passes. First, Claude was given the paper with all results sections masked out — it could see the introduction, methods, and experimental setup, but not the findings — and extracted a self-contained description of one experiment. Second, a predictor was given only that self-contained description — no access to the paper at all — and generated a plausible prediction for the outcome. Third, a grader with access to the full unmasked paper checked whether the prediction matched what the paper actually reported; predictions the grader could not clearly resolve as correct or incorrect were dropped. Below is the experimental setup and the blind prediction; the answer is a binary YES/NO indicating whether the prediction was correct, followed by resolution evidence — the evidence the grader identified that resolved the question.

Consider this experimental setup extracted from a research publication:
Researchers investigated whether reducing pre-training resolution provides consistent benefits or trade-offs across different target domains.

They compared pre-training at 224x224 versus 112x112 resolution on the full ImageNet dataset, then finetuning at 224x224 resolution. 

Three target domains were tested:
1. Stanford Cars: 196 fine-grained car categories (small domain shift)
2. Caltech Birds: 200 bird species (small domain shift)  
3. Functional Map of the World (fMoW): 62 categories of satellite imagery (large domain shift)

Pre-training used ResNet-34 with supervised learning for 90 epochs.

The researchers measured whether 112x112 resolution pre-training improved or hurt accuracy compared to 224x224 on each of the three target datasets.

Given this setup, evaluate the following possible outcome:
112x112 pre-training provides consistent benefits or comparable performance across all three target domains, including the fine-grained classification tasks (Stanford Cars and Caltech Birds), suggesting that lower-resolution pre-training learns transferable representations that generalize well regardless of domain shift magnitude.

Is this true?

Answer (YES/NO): NO